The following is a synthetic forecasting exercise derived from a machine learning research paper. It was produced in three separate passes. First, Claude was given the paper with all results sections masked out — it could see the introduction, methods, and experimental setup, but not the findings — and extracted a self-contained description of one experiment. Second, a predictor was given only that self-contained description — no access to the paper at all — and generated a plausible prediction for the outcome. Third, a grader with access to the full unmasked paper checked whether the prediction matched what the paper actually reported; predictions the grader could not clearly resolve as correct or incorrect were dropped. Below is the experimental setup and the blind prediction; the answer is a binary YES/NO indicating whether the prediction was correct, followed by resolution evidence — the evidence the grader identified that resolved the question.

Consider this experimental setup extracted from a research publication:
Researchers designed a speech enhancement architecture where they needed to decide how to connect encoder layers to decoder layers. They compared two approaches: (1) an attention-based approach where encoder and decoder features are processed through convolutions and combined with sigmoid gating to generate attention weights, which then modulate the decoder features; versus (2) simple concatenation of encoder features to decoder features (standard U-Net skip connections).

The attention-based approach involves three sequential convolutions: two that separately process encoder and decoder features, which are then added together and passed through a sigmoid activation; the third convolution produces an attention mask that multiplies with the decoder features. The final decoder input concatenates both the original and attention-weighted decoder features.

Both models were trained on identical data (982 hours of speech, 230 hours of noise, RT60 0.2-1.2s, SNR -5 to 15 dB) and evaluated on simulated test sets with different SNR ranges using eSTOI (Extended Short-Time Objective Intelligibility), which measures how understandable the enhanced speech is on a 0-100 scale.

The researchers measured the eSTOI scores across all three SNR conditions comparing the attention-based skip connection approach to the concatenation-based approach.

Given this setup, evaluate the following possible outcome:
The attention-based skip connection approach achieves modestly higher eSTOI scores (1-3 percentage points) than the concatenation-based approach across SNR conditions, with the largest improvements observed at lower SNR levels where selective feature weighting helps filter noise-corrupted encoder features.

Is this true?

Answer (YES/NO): NO